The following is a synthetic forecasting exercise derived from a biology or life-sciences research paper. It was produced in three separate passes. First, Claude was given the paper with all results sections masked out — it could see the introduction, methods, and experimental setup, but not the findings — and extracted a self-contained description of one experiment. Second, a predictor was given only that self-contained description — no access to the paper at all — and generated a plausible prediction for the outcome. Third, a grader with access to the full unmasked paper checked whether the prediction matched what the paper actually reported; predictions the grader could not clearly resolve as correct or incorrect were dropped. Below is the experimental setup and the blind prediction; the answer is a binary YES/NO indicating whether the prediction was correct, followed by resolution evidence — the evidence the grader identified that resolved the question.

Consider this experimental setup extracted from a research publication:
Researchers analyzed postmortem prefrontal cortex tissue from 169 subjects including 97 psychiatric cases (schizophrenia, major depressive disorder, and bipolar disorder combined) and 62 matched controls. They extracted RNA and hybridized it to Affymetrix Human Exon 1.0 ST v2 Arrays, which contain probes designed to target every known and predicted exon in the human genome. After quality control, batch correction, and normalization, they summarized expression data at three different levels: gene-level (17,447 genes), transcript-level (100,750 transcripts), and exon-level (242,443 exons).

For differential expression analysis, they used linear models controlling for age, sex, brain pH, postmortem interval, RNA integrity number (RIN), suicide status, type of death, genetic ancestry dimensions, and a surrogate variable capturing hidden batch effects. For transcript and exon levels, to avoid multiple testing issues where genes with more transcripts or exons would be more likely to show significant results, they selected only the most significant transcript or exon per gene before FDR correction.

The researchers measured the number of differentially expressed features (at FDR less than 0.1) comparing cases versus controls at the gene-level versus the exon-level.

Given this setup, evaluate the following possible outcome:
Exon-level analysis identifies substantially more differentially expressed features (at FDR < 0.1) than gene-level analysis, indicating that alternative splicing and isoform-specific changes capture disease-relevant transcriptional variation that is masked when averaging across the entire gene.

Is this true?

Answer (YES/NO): YES